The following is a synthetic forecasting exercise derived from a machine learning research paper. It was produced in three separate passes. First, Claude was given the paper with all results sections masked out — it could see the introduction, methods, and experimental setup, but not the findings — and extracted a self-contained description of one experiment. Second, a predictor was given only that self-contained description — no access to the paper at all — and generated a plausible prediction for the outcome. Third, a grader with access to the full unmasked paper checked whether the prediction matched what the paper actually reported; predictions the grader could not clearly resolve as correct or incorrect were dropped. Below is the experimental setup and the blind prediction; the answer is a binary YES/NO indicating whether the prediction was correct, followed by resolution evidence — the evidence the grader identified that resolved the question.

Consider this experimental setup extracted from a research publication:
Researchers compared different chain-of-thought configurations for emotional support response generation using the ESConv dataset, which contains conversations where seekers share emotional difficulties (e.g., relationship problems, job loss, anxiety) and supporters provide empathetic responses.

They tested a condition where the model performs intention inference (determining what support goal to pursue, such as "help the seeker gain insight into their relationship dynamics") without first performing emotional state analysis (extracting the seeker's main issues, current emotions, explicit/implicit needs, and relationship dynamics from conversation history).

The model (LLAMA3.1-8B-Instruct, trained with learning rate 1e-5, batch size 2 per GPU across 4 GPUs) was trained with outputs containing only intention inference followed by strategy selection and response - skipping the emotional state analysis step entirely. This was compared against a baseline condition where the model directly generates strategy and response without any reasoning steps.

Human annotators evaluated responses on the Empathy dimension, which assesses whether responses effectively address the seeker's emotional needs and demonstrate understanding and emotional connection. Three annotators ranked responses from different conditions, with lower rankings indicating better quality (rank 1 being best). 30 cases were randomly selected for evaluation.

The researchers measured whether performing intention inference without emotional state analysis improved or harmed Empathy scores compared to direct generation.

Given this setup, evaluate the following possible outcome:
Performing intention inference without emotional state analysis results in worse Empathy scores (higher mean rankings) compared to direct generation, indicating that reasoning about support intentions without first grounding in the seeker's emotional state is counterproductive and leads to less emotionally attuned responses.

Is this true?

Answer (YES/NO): YES